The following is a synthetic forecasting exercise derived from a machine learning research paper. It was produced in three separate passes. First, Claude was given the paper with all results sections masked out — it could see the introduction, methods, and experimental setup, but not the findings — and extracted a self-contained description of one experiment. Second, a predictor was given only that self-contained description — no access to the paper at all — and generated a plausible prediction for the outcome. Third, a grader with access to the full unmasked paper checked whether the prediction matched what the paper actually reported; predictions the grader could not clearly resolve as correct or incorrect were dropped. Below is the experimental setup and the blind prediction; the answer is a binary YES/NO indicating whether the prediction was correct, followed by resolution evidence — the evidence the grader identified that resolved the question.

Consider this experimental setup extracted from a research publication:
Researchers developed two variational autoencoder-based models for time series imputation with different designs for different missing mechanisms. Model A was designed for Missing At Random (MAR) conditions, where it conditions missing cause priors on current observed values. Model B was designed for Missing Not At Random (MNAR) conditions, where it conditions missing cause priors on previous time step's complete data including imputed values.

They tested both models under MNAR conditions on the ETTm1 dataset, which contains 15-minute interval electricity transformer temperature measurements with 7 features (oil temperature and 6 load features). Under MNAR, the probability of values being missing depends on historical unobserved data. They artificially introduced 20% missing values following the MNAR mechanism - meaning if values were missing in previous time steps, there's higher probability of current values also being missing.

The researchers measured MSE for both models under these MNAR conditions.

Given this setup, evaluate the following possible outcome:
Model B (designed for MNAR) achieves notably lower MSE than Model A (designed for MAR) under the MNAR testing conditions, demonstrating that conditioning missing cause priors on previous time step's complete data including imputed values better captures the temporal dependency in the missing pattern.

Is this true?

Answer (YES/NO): YES